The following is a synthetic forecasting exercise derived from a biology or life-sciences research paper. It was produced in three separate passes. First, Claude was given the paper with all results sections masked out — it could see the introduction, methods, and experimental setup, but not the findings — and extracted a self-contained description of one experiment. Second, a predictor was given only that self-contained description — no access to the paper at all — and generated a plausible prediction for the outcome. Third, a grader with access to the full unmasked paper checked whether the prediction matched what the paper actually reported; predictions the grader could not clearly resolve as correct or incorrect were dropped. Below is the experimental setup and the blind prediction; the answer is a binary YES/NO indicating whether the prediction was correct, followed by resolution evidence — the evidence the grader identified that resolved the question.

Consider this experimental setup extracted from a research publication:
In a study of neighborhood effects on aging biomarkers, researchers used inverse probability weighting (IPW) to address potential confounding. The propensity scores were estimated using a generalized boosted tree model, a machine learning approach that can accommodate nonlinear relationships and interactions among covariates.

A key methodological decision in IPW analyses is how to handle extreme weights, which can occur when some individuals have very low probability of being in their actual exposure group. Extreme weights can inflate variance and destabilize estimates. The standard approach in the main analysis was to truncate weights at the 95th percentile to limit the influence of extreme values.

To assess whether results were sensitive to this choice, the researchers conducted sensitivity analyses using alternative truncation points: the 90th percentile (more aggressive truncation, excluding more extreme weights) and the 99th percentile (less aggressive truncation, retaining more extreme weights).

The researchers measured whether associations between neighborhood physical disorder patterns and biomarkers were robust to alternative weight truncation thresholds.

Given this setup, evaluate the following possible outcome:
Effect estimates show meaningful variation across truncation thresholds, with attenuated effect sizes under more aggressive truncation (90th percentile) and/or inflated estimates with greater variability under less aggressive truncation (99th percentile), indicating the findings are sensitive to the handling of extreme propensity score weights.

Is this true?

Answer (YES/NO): NO